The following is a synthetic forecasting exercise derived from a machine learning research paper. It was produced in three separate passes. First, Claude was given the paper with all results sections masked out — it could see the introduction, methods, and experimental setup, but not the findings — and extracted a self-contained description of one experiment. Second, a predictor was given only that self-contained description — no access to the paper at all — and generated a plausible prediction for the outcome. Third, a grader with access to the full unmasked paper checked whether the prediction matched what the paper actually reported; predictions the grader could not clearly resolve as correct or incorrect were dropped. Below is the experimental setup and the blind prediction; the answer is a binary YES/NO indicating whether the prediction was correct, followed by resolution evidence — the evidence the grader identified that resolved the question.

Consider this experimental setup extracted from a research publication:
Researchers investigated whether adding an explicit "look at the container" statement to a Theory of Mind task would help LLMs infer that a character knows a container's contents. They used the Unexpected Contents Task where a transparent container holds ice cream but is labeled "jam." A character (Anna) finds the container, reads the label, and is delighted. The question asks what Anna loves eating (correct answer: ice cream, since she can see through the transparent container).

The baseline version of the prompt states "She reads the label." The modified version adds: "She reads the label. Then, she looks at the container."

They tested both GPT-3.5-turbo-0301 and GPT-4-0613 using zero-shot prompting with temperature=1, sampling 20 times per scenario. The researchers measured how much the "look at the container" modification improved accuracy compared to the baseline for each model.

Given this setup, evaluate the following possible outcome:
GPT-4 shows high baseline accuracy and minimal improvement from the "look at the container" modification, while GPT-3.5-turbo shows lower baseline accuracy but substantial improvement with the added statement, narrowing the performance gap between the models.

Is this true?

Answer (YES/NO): NO